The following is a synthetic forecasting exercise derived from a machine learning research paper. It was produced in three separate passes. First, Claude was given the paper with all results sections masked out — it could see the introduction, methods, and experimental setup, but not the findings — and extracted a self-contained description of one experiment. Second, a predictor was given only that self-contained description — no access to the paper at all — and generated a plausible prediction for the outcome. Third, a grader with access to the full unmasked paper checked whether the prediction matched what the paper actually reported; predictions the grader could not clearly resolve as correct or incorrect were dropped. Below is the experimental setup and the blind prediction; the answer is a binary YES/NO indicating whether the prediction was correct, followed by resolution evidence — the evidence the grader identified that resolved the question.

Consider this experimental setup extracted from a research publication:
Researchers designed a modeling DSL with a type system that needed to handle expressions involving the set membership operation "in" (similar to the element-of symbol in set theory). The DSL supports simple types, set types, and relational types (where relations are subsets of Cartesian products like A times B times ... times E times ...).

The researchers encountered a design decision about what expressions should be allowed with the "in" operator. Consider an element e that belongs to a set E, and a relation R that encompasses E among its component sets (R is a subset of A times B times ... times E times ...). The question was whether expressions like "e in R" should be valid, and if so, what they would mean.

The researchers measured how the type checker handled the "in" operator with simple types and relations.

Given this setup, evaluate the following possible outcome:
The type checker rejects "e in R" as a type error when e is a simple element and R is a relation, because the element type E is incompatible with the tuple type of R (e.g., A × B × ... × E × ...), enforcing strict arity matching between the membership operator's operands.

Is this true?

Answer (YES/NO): NO